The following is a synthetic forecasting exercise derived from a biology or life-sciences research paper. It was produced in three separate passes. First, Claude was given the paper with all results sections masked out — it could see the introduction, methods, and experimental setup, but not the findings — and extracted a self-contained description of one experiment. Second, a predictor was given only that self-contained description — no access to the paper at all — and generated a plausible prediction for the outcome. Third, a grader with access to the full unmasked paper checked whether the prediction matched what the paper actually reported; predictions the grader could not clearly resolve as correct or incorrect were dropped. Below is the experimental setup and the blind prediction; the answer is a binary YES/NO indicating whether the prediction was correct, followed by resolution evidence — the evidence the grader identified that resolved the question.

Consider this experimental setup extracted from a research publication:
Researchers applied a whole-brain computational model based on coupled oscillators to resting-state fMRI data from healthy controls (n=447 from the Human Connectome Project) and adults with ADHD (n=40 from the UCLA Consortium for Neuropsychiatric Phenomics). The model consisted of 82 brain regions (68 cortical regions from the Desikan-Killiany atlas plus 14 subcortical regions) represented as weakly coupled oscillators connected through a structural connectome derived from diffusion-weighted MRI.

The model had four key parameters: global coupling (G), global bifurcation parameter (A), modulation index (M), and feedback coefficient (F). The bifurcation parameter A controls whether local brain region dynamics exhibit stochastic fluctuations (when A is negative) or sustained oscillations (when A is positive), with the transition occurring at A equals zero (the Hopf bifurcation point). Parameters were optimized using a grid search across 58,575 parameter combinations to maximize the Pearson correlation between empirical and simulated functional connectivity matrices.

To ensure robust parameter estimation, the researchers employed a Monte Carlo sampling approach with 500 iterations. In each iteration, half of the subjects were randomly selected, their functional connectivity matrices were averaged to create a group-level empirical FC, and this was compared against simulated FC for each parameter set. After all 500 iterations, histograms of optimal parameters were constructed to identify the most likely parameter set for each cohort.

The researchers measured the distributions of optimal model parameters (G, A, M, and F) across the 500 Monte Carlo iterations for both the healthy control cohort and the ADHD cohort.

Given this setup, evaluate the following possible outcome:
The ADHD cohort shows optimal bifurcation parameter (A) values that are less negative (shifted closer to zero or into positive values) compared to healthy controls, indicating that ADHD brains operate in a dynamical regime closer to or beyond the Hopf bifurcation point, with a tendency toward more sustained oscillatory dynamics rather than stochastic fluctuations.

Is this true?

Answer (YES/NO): YES